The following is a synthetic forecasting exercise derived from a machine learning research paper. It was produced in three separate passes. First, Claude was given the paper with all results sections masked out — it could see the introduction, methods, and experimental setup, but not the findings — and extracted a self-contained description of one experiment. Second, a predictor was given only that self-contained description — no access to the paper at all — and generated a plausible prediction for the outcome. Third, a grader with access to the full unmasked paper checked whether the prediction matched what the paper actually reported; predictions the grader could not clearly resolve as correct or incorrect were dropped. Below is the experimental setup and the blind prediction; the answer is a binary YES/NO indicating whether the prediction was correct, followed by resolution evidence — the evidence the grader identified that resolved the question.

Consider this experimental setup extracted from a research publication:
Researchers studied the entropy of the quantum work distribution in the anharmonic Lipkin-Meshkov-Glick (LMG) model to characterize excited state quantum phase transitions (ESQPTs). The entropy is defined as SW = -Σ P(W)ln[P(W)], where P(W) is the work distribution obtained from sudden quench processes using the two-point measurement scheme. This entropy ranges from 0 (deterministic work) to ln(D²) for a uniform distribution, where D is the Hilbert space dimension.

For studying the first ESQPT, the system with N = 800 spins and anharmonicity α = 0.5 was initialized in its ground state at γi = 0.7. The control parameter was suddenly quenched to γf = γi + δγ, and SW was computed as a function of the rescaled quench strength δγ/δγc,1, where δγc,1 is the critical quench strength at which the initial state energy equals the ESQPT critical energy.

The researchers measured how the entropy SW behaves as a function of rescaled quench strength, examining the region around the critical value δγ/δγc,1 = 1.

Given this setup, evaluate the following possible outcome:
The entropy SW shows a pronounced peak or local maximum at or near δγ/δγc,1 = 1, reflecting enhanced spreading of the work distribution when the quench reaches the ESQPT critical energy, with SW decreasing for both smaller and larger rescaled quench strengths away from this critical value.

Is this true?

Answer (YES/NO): YES